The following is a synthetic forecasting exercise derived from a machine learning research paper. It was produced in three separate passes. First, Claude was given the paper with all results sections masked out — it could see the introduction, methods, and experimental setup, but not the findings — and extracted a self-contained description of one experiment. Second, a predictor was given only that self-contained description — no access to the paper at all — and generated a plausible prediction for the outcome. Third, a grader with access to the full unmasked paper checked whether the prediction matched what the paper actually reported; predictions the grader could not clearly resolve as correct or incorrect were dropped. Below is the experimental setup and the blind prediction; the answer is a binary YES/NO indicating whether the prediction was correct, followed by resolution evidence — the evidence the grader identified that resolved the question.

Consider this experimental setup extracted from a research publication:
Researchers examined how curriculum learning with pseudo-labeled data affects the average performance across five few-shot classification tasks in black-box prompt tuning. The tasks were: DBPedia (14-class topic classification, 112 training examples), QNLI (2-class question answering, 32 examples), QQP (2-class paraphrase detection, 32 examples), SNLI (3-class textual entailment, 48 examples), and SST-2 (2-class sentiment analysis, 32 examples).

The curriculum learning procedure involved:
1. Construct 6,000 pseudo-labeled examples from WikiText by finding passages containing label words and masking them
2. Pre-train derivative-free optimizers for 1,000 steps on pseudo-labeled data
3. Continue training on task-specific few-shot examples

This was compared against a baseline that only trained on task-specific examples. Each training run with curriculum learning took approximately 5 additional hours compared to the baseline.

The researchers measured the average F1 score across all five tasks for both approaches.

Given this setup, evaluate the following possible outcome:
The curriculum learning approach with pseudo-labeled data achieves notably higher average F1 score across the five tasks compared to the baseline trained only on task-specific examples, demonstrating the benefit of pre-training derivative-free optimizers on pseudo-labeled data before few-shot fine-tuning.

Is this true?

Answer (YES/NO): NO